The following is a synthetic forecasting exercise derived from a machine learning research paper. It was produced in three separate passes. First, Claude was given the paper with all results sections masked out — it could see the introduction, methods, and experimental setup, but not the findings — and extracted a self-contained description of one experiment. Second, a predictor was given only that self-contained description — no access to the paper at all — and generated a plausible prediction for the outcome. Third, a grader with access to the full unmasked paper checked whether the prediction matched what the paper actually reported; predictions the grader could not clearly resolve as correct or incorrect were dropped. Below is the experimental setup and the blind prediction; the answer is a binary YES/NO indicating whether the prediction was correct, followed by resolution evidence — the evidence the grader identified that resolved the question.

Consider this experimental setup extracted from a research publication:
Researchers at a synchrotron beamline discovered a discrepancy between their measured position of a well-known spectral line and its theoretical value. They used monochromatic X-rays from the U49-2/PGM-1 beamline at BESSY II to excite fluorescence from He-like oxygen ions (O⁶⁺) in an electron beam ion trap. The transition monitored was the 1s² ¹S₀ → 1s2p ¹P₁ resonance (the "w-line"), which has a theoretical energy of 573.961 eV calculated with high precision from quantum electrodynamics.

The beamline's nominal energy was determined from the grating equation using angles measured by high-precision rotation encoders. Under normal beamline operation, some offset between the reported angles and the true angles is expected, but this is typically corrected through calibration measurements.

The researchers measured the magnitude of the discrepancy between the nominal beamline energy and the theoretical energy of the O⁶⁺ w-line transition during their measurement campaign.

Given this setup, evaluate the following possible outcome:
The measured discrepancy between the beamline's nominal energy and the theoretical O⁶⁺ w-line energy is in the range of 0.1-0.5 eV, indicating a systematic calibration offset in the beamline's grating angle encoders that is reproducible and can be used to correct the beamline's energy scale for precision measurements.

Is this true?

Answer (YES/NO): NO